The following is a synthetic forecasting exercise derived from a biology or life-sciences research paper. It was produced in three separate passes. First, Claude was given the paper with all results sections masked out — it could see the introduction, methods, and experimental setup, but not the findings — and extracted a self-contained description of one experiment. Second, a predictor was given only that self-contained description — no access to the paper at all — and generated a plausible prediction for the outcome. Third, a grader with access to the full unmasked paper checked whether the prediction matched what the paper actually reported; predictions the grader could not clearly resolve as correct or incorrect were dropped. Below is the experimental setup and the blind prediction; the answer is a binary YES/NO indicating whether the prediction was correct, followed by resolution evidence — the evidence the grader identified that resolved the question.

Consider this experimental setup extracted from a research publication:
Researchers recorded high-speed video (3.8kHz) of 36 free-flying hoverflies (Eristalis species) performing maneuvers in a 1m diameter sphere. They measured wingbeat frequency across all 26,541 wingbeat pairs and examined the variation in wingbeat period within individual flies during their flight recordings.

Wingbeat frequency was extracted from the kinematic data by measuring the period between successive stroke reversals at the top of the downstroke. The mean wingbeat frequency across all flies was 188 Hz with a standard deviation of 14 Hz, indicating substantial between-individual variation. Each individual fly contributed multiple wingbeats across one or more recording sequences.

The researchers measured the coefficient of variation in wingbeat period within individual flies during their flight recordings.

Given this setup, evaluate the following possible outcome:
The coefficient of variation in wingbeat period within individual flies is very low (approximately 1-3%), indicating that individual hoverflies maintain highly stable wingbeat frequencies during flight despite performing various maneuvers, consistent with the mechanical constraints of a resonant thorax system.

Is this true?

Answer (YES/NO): YES